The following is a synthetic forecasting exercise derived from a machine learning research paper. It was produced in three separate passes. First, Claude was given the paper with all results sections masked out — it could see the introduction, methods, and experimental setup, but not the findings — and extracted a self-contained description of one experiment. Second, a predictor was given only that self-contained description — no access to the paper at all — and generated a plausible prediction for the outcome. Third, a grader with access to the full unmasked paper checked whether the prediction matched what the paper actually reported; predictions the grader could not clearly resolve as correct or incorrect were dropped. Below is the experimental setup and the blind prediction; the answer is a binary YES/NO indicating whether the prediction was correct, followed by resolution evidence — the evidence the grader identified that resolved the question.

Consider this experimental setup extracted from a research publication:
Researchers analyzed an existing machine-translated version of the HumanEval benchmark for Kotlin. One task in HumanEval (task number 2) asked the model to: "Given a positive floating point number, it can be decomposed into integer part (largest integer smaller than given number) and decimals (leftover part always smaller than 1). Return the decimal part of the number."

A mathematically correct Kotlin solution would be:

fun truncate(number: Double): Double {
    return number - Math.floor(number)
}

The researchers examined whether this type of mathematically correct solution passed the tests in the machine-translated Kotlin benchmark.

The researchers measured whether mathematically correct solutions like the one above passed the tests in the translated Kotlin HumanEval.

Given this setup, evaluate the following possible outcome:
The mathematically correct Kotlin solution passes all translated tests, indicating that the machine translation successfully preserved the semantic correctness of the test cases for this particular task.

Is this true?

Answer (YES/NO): NO